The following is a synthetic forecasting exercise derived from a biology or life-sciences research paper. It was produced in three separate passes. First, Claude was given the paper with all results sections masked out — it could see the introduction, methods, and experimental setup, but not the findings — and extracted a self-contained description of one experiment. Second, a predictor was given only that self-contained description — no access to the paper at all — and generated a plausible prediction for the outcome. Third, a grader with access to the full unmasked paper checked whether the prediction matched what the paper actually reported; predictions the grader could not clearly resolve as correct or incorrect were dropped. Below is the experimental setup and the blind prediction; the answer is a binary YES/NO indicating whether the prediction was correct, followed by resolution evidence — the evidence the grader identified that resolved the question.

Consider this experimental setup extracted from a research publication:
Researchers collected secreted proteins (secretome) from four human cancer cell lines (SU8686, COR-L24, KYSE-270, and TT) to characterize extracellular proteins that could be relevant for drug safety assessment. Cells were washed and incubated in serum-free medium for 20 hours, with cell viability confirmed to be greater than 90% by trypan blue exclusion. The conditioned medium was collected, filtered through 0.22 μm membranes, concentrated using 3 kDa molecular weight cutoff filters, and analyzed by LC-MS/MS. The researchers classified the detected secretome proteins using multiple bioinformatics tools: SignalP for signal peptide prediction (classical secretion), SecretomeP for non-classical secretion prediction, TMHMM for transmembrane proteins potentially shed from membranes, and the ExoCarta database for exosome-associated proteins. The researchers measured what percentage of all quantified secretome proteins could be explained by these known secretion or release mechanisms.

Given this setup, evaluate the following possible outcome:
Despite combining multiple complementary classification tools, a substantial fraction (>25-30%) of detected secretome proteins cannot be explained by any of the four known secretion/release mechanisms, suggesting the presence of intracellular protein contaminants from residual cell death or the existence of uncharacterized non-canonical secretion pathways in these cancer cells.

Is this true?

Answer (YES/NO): NO